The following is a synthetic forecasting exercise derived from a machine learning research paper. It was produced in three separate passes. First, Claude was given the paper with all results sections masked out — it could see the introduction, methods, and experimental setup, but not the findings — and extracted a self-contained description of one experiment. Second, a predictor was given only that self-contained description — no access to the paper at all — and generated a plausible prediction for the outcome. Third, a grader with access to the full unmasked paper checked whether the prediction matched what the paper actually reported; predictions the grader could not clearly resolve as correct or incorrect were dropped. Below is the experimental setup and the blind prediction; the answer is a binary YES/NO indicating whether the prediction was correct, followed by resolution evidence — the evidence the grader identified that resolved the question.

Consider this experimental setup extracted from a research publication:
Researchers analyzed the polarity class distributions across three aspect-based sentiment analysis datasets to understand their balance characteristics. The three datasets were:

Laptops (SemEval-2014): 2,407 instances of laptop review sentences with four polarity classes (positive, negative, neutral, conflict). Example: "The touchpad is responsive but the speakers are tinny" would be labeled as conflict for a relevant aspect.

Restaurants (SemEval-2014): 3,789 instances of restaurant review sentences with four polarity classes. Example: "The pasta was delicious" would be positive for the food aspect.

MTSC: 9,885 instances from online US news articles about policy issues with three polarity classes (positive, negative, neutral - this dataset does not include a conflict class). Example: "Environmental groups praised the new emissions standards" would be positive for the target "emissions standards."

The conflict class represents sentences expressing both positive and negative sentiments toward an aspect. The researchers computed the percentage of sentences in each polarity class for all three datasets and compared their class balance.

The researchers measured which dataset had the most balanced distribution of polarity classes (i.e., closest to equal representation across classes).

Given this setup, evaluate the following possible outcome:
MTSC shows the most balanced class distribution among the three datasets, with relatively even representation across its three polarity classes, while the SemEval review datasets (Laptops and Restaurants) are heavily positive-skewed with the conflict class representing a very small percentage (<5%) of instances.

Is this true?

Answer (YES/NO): YES